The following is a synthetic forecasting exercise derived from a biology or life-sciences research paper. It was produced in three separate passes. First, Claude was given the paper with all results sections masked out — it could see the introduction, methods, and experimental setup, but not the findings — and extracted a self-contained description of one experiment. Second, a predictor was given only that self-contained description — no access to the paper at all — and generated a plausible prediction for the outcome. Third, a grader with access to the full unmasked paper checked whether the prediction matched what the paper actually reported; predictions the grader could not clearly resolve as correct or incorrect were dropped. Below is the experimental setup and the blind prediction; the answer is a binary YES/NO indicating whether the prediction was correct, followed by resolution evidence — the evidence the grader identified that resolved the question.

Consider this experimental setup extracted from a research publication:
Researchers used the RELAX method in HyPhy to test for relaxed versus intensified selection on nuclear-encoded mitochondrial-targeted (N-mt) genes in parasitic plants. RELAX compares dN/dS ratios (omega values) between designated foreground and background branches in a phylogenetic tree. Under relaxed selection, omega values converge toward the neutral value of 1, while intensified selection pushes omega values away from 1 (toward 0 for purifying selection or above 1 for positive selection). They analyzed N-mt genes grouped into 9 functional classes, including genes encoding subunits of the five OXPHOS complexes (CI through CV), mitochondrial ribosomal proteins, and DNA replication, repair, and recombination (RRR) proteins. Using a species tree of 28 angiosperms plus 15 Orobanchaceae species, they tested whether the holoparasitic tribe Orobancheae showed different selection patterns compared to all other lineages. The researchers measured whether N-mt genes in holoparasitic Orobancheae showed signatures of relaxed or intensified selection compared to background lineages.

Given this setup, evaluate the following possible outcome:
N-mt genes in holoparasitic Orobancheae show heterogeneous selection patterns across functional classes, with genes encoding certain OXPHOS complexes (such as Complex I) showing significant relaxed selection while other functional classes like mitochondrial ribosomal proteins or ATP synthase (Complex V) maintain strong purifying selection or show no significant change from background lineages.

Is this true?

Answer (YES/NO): NO